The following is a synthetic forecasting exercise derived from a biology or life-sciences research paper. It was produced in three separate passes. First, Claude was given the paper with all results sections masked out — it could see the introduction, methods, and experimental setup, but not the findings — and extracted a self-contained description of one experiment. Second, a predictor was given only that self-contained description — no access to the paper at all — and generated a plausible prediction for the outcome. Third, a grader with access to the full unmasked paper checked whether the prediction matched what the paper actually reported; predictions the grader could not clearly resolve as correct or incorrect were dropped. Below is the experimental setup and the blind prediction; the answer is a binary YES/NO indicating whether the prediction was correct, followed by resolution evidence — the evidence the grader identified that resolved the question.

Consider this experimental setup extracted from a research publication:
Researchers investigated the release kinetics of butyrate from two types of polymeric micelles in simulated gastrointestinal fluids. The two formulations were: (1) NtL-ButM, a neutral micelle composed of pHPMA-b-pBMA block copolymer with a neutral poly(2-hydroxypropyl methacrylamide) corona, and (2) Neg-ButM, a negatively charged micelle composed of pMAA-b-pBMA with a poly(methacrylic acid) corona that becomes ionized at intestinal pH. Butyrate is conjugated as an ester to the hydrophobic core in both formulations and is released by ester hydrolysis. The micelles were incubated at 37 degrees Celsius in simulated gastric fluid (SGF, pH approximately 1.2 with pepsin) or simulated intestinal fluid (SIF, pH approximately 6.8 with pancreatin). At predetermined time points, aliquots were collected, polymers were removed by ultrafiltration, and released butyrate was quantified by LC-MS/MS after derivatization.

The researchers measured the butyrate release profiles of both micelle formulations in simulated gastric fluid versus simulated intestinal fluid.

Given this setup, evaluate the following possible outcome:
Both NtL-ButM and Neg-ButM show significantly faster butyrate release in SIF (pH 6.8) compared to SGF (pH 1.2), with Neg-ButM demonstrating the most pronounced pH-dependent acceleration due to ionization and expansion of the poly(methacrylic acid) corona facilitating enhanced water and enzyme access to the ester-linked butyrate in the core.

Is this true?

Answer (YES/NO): NO